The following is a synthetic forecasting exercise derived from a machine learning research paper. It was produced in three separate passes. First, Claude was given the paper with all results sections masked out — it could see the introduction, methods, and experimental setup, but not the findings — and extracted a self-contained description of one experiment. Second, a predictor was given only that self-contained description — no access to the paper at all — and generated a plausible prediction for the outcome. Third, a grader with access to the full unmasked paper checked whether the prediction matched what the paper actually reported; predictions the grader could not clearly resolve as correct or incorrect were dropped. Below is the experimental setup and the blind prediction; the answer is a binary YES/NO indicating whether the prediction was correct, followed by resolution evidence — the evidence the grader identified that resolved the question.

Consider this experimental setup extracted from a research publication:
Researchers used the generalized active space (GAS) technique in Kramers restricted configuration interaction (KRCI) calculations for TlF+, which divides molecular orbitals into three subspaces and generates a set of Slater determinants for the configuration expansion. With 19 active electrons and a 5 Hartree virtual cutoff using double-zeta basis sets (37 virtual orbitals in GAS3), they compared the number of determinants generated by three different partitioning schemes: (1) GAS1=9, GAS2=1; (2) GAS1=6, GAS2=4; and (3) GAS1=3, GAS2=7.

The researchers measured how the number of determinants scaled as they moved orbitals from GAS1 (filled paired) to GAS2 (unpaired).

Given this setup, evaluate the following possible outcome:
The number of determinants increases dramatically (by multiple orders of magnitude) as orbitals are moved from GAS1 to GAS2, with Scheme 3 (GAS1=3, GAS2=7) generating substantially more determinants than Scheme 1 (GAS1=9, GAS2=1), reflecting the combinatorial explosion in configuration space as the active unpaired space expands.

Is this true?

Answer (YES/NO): NO